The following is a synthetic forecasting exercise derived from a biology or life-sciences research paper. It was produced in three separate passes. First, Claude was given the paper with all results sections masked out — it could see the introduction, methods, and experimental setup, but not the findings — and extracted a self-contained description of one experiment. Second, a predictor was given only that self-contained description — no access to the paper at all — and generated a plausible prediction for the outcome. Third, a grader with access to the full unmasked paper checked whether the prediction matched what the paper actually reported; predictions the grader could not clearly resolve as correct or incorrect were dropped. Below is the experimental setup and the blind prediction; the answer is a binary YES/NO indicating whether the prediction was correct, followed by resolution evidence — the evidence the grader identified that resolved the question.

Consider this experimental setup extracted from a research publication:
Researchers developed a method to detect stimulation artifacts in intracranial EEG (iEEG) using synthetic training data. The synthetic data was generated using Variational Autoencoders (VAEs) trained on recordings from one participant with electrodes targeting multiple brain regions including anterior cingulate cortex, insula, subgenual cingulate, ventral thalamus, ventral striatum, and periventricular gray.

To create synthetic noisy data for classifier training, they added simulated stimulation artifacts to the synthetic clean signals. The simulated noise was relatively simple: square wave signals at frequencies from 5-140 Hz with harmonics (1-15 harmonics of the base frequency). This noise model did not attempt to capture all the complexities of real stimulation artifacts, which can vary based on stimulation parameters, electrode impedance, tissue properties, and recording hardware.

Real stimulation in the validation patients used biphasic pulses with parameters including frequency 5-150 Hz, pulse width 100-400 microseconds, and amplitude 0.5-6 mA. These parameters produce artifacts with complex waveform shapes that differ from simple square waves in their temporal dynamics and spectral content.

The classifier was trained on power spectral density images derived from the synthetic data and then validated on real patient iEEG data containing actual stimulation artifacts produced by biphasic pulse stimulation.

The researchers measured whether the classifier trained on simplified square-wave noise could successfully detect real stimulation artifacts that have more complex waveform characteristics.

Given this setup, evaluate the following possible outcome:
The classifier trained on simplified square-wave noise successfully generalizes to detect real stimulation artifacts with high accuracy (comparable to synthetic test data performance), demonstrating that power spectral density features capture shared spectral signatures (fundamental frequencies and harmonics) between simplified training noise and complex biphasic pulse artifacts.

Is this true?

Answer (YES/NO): YES